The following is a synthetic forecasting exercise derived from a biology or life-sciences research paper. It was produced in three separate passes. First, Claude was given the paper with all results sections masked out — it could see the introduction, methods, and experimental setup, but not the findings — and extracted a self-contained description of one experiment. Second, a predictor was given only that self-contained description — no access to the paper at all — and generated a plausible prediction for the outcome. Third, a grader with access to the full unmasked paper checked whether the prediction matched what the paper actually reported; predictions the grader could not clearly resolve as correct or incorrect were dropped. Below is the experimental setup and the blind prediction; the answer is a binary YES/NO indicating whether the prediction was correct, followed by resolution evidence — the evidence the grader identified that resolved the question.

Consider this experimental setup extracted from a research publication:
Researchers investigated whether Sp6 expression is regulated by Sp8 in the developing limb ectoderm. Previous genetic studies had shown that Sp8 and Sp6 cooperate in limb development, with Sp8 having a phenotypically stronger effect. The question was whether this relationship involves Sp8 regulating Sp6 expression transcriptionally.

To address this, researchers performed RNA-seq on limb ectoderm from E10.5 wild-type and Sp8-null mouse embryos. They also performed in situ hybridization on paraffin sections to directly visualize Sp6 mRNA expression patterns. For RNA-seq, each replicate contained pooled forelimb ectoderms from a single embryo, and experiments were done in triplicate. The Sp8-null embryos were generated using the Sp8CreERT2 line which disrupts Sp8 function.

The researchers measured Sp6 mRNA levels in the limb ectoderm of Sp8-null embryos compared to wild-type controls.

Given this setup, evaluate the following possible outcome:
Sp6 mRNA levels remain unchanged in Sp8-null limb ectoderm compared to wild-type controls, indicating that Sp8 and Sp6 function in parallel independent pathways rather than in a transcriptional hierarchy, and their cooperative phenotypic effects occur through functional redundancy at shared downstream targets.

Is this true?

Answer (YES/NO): NO